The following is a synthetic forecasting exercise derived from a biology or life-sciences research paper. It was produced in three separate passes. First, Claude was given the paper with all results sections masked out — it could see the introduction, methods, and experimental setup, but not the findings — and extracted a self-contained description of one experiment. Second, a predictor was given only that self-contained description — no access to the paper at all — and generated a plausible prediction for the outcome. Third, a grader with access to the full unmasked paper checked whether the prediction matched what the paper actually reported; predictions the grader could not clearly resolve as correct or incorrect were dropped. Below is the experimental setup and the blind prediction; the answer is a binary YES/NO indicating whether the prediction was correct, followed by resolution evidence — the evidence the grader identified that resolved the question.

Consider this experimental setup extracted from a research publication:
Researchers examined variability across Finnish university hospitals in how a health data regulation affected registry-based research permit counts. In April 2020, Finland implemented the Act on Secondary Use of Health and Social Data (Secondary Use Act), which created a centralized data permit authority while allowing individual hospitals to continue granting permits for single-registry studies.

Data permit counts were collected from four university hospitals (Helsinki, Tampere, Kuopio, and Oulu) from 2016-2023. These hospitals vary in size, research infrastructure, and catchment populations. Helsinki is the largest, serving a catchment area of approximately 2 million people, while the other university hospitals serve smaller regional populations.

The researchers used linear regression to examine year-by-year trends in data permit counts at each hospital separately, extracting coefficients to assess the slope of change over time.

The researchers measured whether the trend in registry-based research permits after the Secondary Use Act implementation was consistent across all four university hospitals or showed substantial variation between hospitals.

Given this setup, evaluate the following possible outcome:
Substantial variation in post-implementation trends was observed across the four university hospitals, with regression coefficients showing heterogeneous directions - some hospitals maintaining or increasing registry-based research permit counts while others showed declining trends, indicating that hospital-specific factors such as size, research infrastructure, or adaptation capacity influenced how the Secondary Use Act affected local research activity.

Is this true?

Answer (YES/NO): NO